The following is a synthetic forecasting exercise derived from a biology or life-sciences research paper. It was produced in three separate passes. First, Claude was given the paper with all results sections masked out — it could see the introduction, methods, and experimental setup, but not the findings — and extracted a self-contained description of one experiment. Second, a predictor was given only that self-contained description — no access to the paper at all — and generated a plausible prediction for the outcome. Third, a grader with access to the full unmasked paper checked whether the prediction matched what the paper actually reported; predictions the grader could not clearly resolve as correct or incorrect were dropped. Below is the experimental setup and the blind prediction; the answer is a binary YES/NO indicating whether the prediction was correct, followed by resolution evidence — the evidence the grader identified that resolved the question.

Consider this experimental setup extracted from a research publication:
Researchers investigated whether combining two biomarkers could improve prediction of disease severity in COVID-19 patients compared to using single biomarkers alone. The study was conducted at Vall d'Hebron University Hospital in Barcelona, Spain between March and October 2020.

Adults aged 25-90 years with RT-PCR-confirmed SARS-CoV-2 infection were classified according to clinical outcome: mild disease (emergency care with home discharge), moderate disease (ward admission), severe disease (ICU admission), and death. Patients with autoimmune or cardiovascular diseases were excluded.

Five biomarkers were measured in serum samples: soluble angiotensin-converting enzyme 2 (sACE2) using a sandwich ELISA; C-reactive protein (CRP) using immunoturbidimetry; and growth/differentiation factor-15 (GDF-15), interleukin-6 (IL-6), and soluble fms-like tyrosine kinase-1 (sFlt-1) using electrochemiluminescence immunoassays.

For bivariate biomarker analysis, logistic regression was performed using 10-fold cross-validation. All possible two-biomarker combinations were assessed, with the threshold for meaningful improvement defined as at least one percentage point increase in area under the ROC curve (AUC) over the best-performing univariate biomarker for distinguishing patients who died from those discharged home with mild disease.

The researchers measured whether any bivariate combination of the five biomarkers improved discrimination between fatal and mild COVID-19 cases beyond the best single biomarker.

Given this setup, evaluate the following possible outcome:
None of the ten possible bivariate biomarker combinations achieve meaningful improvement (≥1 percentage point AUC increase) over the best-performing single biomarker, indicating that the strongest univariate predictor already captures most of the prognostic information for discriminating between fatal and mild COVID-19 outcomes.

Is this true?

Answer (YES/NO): NO